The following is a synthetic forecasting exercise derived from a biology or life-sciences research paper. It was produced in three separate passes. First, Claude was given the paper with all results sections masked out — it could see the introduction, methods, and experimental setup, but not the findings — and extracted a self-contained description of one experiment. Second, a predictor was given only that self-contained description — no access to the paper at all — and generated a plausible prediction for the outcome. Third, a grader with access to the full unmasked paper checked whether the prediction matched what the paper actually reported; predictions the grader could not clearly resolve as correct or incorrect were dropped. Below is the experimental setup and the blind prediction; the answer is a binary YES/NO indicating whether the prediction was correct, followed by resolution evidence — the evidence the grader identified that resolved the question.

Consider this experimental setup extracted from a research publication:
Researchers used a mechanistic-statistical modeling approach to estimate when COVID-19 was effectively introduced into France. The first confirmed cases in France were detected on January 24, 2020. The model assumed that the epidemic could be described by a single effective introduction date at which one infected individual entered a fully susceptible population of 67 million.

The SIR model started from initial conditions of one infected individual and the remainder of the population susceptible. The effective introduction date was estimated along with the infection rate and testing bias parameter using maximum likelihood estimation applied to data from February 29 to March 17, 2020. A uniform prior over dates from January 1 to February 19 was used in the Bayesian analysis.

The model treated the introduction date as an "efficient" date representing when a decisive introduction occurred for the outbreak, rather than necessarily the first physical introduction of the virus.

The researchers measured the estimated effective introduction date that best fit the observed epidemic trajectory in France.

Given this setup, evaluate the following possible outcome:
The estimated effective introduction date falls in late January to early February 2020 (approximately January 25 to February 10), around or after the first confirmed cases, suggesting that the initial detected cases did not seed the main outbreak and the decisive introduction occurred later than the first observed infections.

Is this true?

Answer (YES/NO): YES